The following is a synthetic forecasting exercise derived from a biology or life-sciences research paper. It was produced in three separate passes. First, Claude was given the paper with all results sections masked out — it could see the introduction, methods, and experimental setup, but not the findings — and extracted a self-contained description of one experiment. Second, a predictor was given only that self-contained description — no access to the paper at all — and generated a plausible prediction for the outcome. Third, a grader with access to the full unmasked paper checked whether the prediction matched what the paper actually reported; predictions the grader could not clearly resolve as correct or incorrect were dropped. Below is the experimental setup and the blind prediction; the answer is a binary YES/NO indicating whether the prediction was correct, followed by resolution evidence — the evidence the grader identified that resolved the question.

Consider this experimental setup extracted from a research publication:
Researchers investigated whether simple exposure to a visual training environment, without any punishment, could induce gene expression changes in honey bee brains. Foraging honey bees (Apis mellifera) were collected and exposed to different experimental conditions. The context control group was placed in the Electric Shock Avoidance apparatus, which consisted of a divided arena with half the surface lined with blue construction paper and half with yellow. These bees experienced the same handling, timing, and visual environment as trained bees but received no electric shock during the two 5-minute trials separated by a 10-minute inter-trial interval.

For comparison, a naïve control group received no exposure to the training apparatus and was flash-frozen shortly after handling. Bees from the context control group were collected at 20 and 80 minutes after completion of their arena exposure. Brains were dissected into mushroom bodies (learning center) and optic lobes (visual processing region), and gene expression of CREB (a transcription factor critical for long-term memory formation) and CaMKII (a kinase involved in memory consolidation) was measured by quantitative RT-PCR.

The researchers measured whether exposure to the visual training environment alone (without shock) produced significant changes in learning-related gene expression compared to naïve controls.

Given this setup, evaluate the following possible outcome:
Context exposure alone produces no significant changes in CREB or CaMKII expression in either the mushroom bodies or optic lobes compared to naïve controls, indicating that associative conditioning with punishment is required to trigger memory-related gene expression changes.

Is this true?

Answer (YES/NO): NO